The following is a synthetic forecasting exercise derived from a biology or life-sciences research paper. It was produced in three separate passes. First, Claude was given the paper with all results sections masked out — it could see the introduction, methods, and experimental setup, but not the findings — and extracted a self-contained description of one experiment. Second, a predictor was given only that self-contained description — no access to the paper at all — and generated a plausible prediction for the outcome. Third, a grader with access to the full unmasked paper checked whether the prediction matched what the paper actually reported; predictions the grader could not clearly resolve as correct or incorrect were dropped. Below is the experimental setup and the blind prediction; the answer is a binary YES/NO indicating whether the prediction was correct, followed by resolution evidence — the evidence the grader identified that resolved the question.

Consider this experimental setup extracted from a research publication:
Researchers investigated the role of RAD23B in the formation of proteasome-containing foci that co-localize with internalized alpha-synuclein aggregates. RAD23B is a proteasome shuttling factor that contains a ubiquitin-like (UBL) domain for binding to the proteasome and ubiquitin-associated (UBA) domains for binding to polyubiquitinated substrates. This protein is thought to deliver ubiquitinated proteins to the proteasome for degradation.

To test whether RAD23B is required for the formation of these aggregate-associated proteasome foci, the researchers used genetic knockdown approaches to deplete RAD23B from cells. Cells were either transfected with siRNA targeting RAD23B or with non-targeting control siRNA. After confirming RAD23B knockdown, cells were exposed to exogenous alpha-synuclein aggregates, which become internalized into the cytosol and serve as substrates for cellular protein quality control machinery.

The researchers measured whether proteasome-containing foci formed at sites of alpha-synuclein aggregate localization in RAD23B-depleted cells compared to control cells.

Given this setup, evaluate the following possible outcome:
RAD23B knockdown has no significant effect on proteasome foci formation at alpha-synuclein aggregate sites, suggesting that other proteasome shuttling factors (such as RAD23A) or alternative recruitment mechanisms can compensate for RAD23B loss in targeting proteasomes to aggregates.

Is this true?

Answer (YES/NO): NO